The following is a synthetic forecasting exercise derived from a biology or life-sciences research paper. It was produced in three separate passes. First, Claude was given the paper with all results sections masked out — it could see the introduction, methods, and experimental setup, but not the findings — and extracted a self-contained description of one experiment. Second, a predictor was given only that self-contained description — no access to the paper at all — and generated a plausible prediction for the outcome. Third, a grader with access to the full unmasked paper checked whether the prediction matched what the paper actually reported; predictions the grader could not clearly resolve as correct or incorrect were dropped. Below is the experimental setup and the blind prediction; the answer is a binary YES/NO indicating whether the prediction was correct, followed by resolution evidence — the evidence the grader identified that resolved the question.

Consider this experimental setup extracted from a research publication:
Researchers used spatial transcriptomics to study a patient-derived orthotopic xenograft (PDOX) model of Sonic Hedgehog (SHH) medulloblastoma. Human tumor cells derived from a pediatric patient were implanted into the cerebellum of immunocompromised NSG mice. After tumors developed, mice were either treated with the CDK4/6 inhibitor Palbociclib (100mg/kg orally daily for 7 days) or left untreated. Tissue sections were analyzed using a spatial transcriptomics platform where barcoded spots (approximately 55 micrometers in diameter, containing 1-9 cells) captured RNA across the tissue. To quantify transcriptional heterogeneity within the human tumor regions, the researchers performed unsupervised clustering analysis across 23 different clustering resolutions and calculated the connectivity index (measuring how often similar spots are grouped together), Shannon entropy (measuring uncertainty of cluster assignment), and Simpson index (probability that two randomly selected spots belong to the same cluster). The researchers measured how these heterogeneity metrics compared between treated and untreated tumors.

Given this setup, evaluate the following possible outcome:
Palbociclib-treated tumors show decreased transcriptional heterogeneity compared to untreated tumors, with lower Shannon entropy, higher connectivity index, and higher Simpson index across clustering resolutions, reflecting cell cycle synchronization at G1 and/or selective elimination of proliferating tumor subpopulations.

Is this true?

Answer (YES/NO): NO